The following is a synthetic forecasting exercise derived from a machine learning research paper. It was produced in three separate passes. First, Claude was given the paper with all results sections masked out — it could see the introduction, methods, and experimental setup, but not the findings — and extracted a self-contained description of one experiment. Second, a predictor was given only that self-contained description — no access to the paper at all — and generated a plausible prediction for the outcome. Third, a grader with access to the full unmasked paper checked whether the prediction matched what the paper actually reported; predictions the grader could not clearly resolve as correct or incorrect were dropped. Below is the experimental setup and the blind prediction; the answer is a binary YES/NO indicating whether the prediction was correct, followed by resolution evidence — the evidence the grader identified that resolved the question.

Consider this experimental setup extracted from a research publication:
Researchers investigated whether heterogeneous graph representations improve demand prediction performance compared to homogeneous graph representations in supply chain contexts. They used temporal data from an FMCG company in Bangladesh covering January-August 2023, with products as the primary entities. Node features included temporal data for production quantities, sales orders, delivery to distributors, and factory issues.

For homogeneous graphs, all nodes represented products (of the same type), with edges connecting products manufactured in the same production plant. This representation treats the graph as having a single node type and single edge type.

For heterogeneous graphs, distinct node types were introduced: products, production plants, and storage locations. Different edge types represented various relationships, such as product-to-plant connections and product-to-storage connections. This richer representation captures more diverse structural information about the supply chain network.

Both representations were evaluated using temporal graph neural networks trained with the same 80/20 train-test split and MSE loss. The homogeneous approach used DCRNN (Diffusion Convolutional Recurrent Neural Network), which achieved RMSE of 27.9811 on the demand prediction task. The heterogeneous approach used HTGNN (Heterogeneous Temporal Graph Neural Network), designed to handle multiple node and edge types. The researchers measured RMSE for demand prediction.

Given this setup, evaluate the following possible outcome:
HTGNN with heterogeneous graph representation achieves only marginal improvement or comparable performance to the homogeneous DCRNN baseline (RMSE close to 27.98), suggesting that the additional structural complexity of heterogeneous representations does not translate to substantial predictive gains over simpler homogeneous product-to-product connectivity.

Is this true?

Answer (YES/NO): NO